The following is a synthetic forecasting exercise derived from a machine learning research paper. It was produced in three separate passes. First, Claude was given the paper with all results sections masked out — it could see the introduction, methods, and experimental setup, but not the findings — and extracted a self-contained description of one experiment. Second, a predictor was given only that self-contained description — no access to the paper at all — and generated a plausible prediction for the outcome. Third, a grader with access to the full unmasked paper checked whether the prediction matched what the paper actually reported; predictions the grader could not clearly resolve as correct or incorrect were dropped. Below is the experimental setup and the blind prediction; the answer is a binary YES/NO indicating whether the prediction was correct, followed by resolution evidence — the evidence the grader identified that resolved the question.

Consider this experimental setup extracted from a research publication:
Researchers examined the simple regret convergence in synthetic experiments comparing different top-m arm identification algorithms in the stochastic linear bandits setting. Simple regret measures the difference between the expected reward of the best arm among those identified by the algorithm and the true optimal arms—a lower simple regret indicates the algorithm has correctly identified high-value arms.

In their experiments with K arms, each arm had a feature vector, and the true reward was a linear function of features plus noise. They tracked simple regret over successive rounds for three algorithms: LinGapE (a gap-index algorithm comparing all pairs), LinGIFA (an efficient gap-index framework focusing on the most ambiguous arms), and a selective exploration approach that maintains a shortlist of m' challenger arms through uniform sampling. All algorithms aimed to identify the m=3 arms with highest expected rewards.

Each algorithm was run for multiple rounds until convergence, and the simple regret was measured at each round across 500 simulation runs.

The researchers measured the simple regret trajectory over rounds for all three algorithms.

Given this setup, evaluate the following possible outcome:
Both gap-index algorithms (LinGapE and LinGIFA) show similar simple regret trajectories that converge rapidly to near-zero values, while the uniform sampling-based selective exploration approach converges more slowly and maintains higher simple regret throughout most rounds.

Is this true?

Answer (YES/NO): NO